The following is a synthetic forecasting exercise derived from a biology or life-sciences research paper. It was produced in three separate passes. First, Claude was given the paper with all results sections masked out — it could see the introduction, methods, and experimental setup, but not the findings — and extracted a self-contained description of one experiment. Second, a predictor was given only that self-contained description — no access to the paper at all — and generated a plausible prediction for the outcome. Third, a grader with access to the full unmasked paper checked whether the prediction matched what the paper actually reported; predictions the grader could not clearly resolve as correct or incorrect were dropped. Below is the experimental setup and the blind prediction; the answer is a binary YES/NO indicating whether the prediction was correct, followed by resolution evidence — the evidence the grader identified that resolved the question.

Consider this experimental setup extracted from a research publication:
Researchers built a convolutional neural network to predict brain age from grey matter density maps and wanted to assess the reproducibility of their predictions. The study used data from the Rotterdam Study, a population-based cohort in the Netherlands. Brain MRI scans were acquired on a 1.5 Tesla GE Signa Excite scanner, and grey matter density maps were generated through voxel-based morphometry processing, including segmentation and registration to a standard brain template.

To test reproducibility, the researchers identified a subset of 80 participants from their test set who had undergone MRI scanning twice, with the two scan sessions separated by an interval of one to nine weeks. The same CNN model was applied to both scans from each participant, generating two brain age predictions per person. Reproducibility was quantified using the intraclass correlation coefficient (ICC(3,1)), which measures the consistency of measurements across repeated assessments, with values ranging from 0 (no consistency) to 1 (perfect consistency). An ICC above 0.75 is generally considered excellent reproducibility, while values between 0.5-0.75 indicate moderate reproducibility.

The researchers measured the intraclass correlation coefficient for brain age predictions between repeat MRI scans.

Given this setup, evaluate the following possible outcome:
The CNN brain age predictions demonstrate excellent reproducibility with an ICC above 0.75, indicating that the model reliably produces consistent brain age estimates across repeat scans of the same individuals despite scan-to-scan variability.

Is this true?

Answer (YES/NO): YES